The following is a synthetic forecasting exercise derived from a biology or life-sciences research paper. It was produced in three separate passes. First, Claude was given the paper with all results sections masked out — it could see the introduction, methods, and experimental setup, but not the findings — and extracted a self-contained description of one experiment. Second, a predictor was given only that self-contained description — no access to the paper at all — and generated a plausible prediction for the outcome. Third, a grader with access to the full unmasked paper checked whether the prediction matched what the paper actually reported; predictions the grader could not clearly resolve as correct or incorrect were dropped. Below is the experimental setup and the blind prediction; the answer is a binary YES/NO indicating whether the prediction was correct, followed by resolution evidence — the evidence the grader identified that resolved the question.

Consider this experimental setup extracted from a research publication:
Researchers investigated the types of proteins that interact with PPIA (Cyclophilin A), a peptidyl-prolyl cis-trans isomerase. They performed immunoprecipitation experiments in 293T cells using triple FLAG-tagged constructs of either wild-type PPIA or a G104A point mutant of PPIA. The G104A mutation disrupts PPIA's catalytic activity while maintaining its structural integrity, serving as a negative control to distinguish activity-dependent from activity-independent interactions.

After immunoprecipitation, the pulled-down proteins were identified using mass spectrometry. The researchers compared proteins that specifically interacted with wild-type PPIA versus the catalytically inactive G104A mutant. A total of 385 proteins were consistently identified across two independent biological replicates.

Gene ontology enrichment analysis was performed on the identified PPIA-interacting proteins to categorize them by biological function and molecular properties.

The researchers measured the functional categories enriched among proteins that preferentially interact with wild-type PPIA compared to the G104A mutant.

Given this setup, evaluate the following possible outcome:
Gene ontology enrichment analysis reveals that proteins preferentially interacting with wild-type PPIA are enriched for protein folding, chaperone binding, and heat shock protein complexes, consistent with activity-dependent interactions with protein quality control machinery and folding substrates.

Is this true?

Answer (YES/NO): NO